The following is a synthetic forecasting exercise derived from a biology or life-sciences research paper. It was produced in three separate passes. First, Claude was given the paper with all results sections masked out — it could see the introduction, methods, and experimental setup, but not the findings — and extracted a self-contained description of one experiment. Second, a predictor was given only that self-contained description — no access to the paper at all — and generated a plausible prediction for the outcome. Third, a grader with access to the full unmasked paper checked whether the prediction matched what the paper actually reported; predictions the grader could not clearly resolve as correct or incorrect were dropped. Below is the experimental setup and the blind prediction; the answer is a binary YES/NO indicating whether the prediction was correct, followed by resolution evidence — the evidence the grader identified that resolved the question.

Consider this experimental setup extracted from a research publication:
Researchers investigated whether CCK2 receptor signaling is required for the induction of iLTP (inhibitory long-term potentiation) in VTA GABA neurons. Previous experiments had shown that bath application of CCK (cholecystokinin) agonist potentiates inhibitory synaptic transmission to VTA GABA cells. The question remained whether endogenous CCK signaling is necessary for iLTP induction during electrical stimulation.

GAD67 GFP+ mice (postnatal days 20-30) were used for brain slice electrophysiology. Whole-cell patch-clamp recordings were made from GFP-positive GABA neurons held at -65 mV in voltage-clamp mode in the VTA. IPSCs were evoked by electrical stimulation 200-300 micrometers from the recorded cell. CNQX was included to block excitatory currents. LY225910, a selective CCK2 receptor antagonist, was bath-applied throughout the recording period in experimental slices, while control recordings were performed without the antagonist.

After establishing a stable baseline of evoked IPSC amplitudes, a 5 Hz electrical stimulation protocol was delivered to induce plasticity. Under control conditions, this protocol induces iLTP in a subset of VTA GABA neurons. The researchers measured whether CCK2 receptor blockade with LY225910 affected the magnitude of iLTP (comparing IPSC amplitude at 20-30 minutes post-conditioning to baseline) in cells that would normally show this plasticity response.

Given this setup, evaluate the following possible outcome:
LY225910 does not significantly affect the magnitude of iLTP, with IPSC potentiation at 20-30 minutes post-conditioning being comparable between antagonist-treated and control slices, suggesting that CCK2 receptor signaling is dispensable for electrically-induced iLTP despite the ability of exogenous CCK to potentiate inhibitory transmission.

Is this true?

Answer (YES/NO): YES